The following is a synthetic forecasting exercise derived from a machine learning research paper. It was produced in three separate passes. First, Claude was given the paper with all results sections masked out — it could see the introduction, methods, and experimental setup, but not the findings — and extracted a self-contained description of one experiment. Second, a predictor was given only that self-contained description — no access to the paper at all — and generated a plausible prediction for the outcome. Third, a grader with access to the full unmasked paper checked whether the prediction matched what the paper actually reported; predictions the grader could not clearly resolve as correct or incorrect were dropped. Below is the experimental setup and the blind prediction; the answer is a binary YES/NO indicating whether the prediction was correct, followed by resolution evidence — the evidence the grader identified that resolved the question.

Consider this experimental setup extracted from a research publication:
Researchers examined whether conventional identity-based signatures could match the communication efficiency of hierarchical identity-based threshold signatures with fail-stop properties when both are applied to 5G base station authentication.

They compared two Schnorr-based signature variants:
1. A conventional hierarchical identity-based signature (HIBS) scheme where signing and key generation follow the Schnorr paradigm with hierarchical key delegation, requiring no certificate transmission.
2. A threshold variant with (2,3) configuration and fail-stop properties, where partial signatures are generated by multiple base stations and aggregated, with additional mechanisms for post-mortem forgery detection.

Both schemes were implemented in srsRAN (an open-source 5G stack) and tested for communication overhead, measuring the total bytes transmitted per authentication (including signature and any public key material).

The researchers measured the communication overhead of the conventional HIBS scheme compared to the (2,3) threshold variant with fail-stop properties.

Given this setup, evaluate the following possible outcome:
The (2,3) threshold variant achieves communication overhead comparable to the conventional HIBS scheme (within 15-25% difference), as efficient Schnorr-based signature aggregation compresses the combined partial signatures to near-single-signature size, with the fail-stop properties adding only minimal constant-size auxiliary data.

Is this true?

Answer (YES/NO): NO